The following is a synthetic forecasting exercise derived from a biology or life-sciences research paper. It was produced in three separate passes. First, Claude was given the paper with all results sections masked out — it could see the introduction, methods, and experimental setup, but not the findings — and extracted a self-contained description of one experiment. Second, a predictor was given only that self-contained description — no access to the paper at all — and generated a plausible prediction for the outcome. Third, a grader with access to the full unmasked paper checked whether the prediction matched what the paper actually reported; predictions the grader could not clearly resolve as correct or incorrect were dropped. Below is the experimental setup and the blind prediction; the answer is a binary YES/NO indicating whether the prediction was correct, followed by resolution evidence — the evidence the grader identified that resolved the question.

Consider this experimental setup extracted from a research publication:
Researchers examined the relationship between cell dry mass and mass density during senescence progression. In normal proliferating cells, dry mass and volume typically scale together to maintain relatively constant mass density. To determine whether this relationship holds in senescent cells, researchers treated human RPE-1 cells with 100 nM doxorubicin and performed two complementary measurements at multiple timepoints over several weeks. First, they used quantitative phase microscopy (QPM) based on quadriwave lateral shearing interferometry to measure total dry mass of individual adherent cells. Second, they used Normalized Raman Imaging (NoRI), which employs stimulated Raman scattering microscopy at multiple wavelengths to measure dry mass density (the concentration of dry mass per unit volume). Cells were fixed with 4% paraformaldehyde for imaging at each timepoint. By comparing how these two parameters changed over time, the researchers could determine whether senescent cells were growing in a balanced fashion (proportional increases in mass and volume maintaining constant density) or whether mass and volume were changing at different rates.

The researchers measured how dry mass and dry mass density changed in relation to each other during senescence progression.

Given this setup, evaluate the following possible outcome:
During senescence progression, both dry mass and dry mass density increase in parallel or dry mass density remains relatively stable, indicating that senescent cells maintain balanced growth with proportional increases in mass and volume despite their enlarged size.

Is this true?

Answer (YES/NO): NO